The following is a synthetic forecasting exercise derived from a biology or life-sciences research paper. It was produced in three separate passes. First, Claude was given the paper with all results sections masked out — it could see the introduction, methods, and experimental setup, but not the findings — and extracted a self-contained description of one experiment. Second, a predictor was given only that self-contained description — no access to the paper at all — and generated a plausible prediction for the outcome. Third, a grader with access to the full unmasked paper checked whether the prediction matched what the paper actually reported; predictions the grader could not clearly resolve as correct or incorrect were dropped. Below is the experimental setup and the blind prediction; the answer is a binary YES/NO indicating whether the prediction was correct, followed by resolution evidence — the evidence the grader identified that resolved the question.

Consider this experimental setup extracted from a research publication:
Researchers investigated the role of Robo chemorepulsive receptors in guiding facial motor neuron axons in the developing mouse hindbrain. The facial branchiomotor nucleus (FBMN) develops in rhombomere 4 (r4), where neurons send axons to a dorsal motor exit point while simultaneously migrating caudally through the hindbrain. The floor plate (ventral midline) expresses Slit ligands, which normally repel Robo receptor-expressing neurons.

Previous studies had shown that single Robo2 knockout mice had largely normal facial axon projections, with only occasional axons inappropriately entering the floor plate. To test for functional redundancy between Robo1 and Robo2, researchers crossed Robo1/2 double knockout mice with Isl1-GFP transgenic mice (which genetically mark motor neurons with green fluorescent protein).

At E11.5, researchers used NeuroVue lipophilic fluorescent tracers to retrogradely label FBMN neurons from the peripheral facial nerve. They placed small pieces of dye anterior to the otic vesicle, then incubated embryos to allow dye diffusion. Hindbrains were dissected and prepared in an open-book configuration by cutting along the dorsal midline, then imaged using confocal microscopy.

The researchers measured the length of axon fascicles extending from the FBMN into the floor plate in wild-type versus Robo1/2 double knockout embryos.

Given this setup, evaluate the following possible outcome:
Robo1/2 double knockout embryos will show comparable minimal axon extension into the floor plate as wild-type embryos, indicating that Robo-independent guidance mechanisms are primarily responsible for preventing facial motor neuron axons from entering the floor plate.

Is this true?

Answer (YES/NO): NO